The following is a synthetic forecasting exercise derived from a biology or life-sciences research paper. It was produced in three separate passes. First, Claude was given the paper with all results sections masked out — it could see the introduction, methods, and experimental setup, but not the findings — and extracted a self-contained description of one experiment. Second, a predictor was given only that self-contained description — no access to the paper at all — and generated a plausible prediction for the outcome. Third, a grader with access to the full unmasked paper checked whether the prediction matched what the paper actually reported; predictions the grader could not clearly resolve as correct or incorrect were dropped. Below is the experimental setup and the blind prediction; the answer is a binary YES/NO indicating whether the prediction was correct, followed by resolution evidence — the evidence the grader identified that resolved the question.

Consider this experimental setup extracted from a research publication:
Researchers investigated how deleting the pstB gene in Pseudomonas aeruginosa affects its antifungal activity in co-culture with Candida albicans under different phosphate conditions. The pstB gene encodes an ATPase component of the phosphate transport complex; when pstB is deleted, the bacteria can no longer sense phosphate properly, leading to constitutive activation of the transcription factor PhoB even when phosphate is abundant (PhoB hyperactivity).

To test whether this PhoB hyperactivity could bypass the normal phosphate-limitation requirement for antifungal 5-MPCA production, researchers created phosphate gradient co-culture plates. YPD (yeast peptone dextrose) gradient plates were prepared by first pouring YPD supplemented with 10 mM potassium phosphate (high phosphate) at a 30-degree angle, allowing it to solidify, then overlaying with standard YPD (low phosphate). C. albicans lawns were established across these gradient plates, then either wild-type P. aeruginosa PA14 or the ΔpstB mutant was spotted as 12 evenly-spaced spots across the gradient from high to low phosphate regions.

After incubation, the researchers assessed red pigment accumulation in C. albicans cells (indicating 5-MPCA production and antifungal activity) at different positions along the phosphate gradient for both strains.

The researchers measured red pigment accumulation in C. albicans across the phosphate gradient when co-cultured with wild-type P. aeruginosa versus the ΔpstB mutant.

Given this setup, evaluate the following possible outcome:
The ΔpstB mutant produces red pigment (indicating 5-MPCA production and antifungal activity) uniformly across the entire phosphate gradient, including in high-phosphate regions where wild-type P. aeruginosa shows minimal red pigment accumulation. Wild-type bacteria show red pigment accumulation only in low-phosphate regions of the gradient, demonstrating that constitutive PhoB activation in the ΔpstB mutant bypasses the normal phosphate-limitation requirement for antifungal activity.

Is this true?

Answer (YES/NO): YES